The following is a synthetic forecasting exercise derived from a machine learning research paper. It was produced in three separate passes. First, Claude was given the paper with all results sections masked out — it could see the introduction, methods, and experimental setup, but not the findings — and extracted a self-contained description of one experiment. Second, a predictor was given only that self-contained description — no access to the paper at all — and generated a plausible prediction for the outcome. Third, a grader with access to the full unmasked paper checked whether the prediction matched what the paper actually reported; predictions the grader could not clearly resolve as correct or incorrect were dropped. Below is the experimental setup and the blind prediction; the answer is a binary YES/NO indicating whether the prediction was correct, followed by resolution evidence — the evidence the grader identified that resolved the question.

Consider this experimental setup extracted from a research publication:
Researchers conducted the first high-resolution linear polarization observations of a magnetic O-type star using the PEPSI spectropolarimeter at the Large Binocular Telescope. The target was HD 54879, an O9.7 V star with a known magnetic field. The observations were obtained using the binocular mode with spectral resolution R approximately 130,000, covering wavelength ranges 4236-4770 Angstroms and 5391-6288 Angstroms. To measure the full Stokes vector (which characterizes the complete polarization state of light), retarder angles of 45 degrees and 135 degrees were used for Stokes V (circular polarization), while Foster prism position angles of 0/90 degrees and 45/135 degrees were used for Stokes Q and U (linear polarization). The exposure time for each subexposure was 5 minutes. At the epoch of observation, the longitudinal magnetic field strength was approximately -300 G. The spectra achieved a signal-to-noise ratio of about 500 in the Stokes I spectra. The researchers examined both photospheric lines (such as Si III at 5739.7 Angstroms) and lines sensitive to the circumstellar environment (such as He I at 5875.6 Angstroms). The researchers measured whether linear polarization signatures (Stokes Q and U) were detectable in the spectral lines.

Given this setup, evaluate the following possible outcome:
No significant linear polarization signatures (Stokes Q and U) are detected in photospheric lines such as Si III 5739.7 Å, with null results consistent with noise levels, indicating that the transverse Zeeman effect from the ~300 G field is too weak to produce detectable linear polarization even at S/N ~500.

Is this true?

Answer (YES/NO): YES